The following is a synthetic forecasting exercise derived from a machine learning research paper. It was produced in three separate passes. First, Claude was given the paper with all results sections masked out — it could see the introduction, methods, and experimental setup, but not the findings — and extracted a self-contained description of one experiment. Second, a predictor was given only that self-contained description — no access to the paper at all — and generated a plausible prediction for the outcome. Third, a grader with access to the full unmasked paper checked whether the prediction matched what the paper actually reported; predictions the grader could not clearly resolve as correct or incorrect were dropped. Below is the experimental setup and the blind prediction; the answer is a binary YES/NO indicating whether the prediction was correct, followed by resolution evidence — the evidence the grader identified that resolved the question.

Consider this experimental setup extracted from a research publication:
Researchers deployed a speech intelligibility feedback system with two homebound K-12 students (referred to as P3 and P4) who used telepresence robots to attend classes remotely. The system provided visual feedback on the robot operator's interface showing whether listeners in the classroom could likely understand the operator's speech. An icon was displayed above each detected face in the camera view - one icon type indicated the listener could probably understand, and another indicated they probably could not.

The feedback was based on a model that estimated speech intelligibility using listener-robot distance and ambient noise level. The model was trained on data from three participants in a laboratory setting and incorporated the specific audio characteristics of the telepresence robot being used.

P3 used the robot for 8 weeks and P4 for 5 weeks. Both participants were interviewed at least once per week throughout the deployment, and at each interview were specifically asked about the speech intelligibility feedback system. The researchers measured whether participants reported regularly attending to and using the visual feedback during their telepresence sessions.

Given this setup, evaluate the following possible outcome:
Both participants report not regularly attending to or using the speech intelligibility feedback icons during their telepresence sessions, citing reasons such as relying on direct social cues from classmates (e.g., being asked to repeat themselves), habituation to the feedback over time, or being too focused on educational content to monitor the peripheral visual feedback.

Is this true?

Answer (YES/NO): NO